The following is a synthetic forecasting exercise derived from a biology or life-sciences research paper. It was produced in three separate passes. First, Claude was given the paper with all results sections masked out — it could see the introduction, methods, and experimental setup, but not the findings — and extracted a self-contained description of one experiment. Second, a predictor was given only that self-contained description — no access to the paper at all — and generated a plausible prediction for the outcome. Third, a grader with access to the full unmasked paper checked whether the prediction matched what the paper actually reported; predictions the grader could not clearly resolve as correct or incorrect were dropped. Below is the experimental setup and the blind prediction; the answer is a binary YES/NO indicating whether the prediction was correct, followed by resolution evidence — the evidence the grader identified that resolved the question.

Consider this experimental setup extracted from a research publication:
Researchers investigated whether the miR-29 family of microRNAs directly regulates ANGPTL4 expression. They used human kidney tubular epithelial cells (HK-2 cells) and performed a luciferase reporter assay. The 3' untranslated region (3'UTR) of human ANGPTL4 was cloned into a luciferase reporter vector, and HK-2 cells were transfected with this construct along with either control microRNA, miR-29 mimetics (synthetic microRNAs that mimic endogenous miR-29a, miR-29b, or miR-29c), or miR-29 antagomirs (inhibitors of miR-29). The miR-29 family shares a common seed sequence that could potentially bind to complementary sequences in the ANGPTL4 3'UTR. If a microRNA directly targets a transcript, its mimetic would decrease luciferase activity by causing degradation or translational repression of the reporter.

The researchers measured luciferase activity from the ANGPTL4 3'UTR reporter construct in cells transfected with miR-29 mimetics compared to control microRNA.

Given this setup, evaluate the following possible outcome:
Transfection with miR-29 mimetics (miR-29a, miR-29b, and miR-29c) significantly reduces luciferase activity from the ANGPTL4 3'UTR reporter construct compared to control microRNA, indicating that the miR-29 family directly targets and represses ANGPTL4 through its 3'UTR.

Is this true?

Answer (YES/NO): YES